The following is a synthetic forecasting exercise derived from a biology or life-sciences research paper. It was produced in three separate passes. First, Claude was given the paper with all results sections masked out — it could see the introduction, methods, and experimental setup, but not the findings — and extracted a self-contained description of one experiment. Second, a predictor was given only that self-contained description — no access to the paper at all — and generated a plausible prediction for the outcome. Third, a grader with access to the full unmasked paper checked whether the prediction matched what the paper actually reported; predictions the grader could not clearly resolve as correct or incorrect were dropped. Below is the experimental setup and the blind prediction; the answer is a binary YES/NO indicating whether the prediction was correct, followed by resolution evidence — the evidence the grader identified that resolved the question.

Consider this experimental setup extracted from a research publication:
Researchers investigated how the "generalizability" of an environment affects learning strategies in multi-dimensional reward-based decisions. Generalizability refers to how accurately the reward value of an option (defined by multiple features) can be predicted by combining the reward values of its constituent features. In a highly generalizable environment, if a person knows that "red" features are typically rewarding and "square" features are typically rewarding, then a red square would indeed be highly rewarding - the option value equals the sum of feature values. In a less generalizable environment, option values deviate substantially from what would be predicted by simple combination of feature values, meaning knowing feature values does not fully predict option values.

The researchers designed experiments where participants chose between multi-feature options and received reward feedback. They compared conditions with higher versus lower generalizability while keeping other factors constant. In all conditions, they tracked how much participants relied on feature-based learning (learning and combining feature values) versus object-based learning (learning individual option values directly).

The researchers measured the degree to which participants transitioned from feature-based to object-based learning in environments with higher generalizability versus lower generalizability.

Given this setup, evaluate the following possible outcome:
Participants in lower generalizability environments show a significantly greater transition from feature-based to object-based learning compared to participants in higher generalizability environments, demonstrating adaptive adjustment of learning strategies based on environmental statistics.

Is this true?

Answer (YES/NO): YES